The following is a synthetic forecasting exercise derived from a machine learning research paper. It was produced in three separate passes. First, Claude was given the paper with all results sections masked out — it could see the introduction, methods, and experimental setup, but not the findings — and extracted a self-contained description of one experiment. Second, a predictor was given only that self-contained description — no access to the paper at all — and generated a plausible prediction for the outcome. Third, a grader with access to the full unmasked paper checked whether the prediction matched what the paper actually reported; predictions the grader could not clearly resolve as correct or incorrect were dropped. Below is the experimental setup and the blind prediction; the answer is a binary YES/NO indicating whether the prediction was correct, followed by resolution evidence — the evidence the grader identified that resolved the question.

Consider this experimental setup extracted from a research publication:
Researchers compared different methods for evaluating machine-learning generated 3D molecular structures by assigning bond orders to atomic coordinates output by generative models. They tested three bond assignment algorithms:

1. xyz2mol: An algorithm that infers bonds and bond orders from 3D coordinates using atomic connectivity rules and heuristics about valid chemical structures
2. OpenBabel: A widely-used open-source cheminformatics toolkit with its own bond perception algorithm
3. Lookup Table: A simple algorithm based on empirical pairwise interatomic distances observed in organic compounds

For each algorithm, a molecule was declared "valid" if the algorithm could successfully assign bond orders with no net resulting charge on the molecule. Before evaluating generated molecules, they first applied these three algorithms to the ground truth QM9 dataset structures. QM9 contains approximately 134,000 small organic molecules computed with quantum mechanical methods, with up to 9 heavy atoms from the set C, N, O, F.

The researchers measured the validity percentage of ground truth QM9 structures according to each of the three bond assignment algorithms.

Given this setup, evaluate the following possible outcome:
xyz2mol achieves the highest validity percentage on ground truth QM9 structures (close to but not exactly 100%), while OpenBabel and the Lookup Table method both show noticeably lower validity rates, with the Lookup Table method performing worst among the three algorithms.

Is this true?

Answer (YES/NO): NO